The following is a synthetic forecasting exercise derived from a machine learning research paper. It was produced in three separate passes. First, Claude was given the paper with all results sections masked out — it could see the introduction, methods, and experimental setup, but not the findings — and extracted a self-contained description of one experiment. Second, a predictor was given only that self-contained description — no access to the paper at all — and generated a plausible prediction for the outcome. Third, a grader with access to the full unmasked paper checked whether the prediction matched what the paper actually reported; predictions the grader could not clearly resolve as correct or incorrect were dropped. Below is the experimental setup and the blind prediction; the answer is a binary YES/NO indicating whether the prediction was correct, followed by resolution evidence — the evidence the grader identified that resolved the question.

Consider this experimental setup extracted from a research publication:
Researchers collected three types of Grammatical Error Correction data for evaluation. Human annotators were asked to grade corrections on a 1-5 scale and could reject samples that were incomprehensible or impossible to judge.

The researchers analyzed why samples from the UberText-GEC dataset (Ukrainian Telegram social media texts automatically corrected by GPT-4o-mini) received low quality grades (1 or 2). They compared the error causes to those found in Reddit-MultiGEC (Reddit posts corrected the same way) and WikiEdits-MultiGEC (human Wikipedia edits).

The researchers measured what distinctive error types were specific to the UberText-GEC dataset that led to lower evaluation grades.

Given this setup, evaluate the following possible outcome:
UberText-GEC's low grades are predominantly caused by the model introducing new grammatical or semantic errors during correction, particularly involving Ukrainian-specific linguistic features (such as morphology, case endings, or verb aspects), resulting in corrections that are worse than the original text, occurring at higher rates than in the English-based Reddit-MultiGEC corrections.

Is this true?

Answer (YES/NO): NO